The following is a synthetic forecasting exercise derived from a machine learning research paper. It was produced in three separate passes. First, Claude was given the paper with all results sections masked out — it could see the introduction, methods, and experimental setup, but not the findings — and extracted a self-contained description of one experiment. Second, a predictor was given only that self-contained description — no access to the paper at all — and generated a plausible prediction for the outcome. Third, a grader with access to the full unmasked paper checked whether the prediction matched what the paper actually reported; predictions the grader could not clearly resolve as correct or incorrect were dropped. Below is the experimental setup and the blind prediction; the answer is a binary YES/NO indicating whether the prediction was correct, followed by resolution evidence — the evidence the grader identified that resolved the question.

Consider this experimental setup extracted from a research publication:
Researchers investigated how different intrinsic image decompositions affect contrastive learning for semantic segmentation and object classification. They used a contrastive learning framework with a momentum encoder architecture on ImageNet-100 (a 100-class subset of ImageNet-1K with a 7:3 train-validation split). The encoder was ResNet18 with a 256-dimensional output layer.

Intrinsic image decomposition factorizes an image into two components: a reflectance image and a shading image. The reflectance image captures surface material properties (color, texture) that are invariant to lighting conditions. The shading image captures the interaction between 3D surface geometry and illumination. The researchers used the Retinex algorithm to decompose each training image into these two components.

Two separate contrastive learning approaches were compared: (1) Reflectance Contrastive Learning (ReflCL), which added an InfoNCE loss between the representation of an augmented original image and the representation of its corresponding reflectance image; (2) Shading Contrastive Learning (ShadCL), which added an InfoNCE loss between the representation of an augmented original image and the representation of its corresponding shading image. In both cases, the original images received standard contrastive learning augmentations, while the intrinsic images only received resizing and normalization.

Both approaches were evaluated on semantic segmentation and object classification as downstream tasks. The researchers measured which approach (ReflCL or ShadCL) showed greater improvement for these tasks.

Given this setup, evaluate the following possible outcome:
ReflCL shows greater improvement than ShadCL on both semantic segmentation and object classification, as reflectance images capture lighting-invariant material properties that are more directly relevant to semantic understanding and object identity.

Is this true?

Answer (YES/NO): YES